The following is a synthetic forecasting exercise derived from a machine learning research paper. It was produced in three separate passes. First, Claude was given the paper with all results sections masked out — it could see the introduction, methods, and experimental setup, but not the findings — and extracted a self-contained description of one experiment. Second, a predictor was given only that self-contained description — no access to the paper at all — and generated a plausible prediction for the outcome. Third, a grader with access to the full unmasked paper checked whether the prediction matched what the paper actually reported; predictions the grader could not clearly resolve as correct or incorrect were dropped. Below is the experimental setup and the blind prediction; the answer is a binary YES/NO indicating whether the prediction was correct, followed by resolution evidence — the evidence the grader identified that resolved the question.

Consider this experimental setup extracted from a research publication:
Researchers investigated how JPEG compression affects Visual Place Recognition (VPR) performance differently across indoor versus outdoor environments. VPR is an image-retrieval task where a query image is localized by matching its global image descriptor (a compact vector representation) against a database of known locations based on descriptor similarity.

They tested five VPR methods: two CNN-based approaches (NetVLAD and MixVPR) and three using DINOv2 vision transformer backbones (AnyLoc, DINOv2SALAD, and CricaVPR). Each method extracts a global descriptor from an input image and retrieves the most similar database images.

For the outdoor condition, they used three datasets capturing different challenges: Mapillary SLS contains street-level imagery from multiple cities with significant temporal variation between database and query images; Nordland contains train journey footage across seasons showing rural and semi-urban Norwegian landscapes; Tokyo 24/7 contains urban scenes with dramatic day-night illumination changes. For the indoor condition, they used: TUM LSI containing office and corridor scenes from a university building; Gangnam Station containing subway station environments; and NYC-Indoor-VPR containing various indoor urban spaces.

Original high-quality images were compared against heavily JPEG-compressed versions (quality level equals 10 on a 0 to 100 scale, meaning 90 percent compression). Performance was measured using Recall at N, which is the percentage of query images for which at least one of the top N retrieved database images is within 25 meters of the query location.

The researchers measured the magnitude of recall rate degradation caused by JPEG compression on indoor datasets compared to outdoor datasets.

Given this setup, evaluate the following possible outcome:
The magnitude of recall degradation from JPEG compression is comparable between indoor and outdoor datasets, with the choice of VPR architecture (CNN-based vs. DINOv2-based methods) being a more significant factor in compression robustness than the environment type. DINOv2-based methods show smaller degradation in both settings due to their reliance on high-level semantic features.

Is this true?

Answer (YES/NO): NO